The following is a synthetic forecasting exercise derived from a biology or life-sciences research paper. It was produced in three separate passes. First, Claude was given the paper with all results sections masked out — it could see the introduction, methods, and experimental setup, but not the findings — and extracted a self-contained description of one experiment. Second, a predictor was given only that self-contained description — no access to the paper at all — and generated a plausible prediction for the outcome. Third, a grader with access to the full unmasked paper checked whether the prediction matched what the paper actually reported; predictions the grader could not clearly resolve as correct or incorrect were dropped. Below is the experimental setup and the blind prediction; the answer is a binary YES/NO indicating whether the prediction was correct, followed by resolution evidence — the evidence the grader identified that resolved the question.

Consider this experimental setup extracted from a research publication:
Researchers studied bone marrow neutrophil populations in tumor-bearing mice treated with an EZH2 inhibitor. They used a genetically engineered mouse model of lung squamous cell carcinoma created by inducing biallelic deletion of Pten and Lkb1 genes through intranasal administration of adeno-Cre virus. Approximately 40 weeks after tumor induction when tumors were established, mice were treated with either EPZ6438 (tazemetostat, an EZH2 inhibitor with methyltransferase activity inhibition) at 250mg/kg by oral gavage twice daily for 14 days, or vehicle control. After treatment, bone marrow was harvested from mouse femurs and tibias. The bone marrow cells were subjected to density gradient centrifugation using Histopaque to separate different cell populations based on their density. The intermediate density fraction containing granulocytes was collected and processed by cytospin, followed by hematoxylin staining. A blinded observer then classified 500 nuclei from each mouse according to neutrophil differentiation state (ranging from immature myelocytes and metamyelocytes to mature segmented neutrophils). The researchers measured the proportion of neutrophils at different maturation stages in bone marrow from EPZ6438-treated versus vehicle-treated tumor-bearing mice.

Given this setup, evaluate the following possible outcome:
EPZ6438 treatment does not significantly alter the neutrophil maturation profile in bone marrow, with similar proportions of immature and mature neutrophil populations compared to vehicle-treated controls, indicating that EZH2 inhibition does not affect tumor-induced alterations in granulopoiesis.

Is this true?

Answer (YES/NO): NO